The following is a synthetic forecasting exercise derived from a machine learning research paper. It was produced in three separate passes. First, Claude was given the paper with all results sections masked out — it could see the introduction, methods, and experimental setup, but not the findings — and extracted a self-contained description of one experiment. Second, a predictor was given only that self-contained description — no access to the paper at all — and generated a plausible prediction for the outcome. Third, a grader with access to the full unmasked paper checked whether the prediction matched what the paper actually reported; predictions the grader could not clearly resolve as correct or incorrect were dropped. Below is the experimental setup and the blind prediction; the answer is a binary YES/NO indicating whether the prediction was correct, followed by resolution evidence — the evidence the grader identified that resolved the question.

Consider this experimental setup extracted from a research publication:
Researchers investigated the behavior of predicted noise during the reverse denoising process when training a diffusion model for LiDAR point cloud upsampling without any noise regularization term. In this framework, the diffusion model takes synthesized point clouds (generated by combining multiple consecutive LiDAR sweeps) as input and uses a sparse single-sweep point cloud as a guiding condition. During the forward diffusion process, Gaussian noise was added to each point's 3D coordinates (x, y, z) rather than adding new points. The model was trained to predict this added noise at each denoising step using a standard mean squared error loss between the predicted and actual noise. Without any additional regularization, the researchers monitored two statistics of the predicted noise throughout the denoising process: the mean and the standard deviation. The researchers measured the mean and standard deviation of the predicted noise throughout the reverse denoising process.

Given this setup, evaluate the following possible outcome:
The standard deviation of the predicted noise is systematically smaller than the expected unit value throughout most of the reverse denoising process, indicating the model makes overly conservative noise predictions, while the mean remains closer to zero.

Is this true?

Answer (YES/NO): NO